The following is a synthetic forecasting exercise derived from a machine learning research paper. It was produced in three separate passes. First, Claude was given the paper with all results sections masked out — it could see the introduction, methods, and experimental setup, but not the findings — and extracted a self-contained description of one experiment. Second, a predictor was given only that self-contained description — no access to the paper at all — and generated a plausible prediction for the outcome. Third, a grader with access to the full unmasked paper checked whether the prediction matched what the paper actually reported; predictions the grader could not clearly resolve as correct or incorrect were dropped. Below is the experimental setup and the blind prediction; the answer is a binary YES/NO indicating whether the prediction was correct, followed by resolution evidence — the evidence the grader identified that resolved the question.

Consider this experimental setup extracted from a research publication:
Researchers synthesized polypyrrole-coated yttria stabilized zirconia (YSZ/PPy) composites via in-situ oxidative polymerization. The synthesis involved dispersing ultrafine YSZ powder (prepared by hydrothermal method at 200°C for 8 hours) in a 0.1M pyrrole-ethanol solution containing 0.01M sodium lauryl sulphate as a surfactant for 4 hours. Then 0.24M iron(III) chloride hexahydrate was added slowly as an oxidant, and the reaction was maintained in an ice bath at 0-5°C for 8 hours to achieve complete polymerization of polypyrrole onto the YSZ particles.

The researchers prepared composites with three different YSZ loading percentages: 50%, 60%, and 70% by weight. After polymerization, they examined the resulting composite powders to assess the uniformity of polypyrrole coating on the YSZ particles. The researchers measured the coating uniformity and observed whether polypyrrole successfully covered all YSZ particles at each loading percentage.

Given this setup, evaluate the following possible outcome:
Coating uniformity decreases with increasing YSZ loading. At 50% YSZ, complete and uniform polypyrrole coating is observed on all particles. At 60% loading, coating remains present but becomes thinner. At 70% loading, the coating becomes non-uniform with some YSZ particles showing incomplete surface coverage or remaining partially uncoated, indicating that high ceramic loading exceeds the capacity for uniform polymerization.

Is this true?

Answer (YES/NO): NO